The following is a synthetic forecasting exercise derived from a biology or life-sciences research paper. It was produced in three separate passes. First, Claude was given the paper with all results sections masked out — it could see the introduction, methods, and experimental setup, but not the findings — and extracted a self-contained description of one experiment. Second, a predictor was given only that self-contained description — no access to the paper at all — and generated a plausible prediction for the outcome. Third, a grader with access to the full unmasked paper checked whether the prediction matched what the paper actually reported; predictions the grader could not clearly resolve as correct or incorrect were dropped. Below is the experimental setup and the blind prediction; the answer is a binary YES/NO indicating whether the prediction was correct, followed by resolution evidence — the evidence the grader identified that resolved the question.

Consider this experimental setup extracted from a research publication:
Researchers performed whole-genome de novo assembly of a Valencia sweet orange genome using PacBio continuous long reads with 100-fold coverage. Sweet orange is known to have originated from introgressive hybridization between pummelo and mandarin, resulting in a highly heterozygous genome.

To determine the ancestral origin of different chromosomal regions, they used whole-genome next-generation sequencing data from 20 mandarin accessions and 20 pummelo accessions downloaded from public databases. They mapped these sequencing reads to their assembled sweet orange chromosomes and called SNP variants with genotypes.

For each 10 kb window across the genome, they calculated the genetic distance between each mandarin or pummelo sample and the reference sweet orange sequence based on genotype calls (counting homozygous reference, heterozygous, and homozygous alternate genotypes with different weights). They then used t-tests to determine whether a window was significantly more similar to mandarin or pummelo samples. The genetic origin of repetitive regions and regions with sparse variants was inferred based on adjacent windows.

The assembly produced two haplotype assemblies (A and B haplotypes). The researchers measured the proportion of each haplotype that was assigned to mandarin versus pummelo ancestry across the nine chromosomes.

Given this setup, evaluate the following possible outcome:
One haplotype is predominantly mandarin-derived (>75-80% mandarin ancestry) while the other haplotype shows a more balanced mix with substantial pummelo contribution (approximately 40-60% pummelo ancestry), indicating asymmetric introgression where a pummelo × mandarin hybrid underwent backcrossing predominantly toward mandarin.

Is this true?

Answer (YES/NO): NO